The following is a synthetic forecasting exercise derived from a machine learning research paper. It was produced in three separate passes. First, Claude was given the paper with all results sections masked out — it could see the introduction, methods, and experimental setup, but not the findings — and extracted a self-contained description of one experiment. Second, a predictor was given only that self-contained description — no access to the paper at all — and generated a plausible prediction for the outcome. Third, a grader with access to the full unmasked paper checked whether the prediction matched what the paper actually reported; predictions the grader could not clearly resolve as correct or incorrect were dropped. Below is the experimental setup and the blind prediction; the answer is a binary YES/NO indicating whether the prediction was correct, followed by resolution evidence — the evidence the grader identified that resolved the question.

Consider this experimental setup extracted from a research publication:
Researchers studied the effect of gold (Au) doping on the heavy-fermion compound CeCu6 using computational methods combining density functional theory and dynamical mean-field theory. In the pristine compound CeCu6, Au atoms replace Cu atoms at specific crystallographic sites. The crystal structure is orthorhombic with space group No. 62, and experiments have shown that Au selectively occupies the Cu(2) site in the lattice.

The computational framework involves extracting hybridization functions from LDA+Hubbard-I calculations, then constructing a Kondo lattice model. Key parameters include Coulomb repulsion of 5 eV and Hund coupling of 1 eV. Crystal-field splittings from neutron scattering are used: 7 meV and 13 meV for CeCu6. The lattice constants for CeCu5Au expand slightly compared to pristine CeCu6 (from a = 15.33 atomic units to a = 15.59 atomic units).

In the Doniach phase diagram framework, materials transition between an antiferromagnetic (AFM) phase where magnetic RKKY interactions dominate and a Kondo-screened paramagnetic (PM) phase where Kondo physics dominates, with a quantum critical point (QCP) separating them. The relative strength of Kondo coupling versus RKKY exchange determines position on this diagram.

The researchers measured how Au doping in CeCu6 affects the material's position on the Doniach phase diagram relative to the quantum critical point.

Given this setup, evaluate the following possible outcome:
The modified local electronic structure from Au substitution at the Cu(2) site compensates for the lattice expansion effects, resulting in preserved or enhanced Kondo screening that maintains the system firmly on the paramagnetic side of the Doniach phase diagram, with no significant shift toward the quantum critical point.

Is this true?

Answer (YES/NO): NO